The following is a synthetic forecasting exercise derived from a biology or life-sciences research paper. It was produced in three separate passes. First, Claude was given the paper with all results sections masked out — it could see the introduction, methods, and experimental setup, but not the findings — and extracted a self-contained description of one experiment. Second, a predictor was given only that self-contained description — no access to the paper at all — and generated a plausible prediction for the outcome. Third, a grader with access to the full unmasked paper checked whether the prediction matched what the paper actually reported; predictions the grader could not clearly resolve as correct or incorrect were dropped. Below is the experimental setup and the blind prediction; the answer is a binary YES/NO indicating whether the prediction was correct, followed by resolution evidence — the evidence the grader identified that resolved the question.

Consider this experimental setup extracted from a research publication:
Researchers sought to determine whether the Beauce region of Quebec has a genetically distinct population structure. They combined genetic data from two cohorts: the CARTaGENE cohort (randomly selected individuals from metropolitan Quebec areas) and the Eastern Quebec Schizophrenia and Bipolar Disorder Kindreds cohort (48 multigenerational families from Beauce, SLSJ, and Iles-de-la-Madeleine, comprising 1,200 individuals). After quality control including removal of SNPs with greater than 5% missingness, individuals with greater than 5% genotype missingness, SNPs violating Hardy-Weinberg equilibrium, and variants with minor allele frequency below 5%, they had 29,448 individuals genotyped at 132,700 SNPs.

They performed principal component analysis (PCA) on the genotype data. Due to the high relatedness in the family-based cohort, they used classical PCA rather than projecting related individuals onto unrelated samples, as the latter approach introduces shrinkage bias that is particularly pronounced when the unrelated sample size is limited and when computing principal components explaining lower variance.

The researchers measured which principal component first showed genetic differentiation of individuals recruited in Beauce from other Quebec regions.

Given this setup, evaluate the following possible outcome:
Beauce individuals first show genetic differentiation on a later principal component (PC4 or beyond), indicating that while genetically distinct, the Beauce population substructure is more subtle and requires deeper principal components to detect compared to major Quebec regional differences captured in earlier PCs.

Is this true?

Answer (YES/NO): YES